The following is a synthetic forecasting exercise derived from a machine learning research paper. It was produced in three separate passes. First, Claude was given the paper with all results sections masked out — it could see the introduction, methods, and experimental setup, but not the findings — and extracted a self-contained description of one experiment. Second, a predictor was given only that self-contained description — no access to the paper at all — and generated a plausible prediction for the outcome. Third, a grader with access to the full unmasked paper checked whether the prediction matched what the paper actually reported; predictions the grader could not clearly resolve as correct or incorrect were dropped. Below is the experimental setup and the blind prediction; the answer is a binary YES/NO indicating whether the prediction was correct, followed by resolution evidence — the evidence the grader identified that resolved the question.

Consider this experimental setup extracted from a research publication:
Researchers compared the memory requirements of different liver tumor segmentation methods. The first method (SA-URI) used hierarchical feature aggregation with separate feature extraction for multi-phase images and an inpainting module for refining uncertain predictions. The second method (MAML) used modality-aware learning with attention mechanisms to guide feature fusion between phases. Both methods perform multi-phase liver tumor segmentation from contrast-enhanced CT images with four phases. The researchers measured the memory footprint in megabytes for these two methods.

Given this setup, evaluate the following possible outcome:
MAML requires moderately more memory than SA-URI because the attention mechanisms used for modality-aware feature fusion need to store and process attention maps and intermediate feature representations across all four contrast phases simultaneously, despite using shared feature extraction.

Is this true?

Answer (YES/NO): NO